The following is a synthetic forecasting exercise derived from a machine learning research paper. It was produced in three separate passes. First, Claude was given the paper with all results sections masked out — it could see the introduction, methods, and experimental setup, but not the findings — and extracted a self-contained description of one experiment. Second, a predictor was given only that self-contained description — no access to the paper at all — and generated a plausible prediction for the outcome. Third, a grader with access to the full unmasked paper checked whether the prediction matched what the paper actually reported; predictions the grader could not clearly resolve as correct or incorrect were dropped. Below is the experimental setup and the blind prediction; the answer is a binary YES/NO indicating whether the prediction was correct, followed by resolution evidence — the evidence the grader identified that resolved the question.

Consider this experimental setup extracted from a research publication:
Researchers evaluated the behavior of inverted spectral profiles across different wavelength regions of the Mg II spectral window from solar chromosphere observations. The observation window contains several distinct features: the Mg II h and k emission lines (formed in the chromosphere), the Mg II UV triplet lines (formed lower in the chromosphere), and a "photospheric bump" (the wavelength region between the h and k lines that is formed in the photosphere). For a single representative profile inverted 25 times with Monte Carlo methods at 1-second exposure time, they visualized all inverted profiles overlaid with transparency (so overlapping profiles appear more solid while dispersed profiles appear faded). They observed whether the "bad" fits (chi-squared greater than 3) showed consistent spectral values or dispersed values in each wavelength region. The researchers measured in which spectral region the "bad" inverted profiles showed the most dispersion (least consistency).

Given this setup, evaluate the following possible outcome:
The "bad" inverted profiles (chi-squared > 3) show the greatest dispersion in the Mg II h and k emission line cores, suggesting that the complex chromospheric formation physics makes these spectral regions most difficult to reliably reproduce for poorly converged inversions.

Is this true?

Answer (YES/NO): NO